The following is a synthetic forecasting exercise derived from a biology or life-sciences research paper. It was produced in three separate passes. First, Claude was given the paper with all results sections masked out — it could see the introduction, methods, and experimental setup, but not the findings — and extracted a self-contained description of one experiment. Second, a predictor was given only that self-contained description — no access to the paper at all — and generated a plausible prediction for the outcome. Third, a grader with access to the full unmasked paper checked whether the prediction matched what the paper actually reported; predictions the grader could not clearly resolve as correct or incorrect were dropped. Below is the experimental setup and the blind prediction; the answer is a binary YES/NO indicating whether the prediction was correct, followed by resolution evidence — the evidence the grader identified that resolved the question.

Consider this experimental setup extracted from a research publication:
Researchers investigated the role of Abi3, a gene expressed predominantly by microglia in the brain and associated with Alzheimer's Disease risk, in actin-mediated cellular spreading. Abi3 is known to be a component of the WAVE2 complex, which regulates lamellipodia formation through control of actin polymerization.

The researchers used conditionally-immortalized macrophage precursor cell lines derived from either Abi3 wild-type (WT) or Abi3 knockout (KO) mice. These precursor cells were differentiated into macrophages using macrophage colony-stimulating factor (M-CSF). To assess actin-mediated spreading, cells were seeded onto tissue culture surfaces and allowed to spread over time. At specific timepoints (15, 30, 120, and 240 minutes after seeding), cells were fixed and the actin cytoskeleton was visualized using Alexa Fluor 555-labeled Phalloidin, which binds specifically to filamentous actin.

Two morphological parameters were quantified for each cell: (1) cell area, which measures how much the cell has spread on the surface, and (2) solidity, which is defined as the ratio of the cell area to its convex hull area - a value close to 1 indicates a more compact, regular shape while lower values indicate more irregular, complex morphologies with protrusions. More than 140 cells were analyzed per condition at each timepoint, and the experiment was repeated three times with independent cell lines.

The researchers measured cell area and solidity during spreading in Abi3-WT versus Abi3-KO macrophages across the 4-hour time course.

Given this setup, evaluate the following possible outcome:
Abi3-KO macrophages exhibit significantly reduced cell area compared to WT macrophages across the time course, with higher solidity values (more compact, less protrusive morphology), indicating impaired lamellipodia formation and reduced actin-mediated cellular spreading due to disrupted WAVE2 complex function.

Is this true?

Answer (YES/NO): NO